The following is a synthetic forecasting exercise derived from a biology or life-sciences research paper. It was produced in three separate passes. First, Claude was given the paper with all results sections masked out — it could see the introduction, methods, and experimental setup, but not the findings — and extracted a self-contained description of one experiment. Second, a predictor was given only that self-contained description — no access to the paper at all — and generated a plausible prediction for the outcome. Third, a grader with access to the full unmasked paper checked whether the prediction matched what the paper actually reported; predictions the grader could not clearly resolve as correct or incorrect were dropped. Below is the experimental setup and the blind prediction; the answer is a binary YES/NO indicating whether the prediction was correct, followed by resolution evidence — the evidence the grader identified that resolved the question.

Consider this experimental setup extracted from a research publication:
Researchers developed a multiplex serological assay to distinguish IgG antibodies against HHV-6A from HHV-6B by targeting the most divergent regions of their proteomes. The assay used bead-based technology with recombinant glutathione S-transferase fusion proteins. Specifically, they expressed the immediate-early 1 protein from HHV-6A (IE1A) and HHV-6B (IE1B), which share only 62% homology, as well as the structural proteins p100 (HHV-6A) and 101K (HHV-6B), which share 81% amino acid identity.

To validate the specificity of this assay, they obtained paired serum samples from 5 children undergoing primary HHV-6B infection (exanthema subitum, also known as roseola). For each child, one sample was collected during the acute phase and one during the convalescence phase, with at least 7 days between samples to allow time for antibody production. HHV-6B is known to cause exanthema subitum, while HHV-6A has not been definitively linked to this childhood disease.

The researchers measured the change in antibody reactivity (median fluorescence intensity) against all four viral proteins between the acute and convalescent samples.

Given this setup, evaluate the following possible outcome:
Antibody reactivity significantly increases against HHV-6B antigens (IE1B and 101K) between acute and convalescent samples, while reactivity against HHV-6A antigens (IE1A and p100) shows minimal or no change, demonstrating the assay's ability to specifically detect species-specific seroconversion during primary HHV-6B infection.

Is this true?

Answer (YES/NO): NO